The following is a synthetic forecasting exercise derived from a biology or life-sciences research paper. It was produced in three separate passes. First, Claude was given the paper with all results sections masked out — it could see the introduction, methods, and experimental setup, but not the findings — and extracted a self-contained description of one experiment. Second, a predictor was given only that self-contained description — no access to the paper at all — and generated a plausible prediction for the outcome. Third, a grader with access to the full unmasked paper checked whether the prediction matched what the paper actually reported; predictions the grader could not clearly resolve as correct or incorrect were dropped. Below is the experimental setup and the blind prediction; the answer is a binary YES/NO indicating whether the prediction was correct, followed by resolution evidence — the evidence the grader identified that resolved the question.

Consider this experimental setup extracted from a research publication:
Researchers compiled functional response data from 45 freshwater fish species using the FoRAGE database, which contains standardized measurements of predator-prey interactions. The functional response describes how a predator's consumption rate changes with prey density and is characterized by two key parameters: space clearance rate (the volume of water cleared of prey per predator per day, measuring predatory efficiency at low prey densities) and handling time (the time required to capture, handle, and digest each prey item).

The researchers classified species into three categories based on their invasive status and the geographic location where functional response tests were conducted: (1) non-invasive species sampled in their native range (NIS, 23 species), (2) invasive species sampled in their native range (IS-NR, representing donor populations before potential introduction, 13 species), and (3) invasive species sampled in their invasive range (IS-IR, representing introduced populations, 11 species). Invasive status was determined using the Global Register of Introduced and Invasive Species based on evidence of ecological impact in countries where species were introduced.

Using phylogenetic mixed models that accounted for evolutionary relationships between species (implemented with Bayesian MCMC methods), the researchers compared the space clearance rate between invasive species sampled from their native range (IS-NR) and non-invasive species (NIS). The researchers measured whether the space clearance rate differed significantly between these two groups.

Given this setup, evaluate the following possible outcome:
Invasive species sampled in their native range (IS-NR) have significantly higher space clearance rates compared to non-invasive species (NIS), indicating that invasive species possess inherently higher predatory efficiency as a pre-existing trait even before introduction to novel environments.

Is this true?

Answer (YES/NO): YES